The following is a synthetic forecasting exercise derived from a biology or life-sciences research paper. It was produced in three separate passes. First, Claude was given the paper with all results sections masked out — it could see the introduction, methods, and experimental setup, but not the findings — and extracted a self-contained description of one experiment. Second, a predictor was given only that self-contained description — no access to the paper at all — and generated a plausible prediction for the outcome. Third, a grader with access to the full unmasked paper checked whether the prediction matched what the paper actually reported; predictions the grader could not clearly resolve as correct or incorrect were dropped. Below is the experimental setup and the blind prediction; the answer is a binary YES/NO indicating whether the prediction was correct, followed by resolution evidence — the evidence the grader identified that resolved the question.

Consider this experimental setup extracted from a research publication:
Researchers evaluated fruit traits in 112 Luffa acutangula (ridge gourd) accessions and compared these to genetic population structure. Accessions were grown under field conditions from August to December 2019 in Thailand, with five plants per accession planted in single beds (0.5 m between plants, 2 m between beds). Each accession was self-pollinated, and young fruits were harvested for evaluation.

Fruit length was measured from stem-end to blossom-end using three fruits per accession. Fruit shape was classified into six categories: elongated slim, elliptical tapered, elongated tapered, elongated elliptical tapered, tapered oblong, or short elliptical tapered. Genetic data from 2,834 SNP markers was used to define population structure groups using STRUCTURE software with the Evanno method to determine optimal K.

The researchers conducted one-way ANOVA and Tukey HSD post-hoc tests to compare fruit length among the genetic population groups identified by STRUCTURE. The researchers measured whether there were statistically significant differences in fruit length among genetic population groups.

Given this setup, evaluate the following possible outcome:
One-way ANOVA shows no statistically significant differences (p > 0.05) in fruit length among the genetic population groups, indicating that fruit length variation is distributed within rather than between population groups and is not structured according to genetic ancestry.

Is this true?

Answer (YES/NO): NO